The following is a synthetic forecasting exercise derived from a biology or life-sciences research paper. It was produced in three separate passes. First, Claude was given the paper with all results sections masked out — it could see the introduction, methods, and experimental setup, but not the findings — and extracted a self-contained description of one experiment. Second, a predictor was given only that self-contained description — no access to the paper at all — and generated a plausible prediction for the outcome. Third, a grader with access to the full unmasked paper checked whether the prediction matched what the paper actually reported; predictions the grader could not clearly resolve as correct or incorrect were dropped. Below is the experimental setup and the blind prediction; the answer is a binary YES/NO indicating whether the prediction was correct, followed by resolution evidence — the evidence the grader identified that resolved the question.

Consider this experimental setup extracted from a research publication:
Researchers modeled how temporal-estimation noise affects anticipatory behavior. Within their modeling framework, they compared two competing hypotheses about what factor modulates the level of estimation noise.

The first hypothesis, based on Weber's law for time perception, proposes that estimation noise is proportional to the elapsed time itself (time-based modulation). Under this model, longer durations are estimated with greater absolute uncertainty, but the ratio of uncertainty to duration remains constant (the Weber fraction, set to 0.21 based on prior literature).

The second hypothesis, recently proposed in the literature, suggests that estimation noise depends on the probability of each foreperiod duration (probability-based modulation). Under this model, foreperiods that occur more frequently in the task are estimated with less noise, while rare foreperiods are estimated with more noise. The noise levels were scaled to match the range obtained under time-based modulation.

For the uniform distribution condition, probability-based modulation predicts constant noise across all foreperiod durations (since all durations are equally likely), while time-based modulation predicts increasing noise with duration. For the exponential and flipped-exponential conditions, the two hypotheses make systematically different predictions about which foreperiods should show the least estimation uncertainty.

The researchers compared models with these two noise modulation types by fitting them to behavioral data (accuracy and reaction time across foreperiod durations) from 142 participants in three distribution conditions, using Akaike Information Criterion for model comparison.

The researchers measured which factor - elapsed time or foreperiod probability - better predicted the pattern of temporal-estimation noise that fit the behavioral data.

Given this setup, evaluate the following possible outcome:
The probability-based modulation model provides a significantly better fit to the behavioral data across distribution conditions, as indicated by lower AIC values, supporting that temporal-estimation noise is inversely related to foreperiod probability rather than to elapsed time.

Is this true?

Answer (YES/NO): NO